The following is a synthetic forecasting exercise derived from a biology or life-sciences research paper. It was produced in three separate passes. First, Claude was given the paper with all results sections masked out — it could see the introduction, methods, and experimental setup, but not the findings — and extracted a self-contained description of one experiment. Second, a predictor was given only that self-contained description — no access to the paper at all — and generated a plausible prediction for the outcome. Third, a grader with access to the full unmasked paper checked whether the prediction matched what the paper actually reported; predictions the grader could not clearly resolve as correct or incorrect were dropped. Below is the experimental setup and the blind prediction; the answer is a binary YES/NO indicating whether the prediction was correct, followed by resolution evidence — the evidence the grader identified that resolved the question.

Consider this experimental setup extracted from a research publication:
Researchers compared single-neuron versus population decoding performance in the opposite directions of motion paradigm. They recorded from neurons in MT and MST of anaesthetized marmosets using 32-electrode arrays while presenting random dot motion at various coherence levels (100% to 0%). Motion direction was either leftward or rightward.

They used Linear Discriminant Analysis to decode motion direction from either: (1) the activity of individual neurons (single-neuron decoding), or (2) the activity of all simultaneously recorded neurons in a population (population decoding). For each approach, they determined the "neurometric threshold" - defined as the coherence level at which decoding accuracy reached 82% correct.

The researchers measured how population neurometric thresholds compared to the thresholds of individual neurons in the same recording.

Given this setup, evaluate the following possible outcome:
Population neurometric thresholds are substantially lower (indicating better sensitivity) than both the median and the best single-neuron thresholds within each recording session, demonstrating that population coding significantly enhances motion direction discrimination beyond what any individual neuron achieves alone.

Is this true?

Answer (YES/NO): YES